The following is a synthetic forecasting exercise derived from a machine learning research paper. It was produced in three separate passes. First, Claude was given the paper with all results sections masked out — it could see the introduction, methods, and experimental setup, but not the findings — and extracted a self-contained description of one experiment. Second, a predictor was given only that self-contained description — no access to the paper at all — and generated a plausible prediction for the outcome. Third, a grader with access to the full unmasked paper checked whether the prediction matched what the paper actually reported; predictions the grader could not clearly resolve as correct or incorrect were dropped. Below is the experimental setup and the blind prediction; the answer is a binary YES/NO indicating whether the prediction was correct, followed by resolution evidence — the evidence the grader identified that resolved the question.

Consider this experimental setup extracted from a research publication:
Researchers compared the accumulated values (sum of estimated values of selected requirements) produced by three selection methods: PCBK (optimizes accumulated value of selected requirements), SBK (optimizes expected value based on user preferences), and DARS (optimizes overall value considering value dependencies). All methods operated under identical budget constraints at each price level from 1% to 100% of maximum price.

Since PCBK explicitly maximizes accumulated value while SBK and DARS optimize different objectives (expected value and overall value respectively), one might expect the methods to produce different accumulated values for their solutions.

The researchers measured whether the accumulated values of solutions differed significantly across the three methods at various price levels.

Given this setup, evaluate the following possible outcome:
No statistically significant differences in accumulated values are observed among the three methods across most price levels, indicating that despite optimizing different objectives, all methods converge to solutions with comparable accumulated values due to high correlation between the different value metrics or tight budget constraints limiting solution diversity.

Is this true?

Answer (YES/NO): YES